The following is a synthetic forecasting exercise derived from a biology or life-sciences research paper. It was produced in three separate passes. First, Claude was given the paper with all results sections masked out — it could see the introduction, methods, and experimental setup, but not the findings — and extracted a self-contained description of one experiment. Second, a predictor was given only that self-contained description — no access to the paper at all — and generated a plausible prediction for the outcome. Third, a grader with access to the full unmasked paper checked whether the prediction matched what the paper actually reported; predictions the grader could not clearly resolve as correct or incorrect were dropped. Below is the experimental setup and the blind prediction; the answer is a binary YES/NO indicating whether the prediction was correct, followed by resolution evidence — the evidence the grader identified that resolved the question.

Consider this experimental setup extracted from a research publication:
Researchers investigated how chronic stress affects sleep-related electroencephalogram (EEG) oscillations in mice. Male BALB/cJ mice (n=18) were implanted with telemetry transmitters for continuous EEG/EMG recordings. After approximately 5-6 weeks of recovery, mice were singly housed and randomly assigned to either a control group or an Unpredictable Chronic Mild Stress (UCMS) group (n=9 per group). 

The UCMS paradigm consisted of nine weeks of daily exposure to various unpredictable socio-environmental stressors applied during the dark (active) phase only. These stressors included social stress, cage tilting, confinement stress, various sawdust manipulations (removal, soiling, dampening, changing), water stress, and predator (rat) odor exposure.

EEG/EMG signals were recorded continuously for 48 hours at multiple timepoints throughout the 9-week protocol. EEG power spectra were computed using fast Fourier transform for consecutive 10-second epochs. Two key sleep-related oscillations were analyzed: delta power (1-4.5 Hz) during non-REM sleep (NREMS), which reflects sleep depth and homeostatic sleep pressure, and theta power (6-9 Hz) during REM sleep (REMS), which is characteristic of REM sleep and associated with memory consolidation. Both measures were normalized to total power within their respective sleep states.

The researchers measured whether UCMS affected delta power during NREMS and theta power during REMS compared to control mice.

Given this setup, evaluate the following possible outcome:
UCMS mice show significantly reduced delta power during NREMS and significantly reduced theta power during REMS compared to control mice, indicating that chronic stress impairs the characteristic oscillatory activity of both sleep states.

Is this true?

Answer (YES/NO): NO